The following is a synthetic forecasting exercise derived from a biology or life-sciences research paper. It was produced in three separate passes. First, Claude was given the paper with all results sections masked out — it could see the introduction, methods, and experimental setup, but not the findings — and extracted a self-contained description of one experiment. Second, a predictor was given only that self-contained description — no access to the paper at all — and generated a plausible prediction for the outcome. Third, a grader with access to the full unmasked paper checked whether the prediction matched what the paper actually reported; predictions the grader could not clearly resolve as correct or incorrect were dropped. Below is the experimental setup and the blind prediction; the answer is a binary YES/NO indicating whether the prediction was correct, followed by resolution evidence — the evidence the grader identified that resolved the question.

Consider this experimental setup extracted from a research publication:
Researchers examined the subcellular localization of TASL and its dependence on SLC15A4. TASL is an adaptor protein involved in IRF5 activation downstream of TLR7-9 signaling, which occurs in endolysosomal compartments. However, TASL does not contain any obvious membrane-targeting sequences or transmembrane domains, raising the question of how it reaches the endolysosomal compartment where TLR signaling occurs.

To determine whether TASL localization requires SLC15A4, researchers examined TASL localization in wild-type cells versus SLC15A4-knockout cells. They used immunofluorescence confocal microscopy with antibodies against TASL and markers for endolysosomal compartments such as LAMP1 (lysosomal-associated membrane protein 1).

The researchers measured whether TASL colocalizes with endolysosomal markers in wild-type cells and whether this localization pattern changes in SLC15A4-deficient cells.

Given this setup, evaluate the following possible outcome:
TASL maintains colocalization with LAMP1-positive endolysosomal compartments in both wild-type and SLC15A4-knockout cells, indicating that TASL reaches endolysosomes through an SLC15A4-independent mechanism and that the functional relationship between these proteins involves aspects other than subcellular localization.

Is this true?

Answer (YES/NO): NO